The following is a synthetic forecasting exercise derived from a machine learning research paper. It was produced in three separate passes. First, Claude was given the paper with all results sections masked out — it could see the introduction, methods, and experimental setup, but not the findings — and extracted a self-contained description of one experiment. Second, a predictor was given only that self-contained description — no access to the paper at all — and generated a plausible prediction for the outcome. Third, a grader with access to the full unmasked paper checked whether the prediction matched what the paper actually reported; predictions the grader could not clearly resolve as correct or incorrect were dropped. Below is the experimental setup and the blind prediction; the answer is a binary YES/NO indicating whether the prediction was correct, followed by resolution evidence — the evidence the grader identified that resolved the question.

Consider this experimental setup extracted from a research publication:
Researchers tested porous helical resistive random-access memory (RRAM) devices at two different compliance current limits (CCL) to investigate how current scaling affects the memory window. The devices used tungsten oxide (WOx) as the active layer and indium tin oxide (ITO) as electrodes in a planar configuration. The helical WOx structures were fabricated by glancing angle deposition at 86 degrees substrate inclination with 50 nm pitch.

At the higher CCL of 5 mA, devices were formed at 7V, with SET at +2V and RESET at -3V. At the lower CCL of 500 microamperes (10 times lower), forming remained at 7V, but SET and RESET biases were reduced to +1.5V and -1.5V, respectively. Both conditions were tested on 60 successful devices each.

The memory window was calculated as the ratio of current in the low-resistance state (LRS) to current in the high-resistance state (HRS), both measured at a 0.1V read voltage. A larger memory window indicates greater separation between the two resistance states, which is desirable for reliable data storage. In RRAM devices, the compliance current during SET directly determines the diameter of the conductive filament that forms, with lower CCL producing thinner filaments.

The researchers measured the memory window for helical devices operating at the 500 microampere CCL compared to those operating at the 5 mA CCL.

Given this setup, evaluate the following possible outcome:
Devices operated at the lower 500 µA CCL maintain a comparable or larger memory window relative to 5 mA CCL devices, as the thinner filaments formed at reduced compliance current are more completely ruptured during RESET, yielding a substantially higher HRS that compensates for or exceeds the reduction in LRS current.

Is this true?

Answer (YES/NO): YES